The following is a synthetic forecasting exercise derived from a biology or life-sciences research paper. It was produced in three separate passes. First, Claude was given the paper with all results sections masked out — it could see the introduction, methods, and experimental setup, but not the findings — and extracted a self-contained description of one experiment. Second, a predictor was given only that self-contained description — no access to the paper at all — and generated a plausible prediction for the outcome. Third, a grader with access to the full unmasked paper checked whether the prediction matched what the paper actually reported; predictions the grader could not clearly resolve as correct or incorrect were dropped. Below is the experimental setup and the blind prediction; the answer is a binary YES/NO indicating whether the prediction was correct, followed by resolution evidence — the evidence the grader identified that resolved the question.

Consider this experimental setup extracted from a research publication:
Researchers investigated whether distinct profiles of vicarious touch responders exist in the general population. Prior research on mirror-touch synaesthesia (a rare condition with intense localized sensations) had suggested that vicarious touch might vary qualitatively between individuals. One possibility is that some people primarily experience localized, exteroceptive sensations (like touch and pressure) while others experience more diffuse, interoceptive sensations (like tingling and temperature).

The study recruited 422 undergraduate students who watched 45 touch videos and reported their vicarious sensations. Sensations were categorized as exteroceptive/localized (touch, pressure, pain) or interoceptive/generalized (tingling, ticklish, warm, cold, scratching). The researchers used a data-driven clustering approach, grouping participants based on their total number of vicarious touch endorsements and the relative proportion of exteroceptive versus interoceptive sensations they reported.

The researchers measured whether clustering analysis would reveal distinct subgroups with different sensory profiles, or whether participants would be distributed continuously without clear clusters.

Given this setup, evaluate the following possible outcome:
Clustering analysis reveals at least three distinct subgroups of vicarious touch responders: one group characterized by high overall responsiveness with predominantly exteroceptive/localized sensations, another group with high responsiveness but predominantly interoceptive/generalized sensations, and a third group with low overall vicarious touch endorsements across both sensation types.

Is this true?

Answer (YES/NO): NO